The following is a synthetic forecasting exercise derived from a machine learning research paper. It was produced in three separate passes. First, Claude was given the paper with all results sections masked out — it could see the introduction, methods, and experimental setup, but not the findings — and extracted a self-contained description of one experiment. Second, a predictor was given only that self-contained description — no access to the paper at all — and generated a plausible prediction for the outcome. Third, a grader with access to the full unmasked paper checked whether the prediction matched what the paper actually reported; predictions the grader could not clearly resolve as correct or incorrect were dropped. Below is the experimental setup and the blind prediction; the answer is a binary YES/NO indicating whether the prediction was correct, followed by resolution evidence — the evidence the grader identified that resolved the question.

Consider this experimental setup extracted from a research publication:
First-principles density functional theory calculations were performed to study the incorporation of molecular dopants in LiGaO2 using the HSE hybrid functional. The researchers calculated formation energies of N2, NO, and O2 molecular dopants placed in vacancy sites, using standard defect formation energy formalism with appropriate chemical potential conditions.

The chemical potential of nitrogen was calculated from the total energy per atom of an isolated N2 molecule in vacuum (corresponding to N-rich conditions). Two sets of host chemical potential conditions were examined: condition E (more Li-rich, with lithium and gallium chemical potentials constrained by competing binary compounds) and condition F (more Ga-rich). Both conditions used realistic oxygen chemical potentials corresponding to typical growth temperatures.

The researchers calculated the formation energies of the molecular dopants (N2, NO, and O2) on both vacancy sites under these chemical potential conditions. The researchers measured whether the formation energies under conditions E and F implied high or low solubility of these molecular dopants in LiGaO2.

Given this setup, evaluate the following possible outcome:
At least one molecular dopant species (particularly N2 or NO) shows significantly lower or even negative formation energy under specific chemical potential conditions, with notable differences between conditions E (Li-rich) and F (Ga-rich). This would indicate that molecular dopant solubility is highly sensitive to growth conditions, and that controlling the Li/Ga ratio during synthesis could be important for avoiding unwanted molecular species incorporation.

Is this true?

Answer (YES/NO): NO